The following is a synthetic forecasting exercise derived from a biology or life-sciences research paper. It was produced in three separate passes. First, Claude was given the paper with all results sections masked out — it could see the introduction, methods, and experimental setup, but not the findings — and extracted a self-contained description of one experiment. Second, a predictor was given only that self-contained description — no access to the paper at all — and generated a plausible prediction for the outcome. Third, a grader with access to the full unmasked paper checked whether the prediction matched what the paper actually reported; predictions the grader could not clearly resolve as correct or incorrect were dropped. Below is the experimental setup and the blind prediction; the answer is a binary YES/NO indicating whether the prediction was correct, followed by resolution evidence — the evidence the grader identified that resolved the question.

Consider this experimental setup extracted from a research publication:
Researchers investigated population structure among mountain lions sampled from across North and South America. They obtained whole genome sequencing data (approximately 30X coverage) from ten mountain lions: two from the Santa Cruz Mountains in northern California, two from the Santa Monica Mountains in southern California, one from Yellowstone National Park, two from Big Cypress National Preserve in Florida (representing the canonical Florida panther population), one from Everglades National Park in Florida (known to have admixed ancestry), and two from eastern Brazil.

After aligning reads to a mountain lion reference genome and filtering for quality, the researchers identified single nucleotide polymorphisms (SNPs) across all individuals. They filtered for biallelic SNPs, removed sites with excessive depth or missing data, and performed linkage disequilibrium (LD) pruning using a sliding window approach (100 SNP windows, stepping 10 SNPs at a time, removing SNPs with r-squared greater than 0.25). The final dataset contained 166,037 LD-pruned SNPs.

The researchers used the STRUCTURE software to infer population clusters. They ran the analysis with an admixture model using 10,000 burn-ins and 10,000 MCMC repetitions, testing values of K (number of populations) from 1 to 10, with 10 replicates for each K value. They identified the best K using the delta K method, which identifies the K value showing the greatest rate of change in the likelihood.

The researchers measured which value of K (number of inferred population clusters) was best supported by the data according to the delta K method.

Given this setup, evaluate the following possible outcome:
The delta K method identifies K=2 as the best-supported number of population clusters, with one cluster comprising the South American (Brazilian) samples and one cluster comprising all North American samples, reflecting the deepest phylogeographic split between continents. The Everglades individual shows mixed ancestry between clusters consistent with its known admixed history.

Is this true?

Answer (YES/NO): NO